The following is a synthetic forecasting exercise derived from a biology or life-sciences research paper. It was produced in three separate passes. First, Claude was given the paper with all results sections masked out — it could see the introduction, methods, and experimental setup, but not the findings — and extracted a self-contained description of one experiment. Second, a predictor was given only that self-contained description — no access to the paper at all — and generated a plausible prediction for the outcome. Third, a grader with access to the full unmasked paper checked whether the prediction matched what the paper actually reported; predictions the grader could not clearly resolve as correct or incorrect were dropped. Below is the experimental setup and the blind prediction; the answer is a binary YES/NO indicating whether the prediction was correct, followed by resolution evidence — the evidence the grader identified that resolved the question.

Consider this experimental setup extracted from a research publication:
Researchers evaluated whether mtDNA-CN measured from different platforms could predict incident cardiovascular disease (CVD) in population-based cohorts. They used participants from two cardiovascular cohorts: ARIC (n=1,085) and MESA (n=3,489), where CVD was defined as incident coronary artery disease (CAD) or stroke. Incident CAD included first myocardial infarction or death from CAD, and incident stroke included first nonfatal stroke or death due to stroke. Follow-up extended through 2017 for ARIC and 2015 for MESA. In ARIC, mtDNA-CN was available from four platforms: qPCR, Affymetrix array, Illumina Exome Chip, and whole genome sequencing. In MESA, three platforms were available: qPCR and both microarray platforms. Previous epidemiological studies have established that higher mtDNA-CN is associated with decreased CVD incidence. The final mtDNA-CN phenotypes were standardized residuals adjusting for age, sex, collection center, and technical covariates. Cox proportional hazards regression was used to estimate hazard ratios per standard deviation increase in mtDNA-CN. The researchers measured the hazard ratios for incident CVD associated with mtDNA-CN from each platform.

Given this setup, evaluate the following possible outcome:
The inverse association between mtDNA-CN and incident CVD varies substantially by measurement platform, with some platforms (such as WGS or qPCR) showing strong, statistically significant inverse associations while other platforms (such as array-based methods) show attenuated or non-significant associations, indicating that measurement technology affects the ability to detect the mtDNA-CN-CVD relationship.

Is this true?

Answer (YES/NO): NO